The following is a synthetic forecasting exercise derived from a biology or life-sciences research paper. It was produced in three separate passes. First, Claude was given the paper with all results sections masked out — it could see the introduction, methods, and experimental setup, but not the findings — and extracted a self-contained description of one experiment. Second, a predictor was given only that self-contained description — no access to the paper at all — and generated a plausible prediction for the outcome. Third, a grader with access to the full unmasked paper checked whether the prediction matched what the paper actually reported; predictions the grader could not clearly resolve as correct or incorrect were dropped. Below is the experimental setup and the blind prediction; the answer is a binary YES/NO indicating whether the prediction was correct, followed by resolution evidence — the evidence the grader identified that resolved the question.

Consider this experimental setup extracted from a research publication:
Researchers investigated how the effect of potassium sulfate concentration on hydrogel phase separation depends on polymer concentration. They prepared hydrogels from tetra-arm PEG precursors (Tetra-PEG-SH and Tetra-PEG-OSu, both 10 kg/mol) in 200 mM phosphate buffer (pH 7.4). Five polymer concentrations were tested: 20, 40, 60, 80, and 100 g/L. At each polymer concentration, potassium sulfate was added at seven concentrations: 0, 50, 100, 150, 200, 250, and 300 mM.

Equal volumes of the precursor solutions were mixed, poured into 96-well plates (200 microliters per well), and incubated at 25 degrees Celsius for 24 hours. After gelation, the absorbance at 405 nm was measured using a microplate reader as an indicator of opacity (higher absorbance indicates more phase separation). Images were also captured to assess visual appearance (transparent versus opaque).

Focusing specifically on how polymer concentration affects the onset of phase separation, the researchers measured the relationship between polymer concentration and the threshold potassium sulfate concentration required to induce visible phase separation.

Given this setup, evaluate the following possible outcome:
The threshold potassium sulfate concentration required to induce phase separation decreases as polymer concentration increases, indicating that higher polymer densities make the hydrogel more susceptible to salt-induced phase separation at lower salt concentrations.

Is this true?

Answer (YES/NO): YES